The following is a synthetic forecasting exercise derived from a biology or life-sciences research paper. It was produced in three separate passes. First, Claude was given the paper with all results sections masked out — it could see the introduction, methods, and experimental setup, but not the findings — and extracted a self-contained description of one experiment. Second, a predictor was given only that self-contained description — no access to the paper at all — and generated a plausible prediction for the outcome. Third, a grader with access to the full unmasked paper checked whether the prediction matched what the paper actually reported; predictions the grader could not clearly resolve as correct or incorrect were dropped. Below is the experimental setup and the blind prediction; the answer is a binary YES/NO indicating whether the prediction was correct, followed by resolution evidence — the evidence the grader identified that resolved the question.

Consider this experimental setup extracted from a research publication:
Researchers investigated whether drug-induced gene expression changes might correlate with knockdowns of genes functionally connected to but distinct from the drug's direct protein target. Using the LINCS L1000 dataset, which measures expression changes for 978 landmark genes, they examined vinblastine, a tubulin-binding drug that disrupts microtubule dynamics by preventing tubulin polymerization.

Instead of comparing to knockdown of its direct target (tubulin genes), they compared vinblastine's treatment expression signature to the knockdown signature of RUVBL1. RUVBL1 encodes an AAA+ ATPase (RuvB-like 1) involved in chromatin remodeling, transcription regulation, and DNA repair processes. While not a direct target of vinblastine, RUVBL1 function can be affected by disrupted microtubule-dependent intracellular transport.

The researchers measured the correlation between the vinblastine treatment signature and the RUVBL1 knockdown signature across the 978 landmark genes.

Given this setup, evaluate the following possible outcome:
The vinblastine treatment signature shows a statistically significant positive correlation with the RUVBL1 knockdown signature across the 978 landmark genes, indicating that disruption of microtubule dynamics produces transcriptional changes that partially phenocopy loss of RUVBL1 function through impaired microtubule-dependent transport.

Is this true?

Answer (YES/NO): YES